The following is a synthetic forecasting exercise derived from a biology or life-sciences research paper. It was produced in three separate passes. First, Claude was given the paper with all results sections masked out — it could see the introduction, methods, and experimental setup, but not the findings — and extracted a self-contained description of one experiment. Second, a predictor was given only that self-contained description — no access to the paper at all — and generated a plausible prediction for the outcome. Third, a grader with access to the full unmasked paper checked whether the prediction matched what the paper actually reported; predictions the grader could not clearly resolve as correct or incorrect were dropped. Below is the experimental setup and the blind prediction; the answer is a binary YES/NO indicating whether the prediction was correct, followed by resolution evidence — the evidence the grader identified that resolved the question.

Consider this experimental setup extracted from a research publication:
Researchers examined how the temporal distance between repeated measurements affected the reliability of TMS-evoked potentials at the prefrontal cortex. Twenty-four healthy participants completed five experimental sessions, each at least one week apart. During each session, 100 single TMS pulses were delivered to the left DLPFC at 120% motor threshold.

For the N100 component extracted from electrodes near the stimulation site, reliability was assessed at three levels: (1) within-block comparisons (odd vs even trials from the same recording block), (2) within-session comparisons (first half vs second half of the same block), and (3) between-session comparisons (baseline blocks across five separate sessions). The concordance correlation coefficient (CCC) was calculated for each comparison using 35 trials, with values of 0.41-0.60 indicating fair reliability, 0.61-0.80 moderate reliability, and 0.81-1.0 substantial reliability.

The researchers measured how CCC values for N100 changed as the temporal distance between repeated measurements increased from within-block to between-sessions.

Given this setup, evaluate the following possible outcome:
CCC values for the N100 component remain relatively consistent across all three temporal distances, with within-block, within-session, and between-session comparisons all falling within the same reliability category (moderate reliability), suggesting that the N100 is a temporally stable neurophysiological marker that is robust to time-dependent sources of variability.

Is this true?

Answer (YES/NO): NO